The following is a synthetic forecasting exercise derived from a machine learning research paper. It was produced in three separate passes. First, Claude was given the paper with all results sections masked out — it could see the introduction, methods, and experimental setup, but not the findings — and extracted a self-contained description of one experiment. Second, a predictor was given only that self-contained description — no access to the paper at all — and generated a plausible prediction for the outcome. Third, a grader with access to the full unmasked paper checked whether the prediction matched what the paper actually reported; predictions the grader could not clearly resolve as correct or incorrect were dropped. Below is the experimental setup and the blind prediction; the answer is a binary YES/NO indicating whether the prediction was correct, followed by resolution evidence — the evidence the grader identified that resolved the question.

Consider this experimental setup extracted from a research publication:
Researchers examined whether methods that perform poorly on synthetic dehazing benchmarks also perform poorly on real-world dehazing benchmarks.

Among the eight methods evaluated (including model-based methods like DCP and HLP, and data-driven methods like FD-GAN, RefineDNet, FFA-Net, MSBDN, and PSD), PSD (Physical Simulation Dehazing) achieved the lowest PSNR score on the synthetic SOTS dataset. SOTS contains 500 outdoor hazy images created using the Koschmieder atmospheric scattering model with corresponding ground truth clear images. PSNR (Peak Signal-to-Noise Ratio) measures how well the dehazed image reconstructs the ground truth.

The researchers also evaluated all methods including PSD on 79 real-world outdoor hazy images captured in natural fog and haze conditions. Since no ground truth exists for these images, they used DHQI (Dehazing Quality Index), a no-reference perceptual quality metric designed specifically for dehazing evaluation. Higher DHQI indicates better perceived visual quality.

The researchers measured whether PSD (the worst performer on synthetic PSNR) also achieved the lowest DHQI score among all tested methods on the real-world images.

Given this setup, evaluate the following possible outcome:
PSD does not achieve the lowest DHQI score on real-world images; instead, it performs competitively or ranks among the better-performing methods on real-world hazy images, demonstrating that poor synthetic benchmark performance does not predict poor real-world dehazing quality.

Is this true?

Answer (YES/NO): NO